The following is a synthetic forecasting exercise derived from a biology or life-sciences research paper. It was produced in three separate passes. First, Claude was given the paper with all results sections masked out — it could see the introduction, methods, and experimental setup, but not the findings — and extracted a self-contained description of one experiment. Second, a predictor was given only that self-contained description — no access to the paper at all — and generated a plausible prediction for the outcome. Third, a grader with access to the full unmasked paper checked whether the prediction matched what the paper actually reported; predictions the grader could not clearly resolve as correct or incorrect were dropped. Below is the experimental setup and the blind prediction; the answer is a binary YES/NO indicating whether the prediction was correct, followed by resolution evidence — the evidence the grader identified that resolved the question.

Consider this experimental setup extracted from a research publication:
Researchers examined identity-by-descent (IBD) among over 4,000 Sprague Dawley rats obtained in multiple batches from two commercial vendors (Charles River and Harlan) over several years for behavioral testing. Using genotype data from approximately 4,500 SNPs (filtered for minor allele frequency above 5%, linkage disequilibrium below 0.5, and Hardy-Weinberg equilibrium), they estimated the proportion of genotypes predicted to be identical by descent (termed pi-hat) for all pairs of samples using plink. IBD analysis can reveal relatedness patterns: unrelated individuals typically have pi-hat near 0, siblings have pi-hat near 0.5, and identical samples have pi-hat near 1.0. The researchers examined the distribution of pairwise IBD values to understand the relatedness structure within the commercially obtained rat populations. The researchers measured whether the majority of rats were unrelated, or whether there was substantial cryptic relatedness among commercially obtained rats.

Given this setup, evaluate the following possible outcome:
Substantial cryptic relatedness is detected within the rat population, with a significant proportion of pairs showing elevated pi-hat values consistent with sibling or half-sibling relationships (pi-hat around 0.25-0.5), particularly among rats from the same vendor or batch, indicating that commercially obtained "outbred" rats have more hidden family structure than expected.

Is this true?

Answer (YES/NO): NO